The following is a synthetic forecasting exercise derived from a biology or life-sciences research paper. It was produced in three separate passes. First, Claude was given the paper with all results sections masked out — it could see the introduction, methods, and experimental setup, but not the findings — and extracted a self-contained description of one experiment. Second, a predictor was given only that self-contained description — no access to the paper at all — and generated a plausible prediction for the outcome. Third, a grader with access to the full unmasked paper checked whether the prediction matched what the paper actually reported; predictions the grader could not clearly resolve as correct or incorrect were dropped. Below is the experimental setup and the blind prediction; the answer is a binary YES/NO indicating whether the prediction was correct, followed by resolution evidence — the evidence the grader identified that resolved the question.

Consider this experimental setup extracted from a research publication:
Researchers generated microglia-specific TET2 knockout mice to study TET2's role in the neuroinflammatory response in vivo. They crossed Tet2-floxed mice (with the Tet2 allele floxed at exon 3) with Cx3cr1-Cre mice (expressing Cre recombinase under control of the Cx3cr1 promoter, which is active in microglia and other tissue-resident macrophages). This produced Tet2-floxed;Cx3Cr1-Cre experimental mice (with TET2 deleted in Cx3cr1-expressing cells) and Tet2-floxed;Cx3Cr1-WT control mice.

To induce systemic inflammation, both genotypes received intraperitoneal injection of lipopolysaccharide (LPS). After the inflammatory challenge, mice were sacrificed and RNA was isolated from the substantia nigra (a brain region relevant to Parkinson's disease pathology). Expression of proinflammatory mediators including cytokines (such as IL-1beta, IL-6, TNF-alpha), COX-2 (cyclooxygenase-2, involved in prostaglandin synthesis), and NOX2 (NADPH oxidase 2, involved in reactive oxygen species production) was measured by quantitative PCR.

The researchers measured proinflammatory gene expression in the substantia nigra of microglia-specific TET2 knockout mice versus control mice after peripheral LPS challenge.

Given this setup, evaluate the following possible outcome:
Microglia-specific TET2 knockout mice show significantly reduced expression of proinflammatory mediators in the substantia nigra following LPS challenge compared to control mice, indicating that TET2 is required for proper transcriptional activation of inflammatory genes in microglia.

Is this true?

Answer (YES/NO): NO